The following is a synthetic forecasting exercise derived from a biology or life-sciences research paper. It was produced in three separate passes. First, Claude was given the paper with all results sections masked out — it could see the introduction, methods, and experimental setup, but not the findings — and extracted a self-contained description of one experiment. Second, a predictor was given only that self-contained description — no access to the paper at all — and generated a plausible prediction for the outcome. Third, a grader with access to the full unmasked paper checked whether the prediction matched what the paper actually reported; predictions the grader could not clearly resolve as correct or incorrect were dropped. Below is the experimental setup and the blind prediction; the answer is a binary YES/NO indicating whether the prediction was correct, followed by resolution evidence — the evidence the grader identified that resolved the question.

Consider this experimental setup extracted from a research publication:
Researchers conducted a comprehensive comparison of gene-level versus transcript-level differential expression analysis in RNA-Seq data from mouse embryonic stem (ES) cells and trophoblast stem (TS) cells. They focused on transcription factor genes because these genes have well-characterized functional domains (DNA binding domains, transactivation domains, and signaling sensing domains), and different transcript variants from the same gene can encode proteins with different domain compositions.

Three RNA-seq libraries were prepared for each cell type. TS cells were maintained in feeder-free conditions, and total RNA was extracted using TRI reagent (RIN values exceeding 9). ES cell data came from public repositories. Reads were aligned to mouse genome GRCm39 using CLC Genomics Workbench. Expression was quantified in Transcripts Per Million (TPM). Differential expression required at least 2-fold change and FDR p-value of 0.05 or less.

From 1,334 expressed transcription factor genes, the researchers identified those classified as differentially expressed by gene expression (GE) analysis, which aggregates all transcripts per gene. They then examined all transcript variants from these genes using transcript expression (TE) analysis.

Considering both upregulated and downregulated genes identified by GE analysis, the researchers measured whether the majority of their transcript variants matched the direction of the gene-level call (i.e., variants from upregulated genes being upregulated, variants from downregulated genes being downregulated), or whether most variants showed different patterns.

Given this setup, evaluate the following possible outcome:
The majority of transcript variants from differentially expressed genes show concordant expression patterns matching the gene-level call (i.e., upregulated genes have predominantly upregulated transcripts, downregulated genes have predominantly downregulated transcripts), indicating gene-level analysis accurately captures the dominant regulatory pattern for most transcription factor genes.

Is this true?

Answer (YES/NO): NO